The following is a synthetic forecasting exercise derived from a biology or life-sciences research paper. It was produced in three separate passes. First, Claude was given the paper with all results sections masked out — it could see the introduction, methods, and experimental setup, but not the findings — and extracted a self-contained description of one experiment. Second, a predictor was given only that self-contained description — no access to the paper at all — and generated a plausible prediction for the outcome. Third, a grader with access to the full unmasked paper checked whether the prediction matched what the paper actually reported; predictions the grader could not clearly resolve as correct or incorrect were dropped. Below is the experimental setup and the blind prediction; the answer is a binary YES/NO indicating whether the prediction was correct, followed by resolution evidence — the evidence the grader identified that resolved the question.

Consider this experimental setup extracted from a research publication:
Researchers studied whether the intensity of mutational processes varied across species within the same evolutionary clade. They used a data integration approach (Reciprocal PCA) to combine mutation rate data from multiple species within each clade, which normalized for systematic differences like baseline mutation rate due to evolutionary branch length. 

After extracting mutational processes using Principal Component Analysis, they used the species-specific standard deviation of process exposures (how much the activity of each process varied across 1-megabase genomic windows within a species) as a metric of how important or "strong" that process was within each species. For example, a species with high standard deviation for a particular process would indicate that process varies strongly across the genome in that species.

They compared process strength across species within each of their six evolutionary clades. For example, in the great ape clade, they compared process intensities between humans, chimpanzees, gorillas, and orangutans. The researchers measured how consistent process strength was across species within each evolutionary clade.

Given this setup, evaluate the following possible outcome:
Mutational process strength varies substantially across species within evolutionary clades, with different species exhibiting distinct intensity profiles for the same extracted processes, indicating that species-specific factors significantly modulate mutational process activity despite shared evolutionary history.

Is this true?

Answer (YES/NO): NO